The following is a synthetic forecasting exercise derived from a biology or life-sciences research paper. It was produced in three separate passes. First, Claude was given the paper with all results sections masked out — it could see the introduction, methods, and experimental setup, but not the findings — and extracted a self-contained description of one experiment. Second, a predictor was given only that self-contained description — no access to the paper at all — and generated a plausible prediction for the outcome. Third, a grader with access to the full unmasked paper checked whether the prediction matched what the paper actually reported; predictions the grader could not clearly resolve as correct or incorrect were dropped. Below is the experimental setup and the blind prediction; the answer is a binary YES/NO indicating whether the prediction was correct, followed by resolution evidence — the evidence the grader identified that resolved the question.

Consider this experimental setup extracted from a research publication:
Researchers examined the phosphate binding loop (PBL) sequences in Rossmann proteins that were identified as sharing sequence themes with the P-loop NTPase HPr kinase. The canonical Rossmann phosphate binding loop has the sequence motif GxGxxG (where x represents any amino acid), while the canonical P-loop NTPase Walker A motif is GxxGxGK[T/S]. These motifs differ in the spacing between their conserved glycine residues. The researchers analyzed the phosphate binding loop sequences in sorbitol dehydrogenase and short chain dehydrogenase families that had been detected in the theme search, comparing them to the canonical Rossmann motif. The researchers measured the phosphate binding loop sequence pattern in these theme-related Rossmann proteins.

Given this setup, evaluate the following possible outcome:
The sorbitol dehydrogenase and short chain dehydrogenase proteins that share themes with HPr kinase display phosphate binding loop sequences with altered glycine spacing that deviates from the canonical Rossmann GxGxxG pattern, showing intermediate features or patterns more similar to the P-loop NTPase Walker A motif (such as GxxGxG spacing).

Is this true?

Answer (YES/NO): YES